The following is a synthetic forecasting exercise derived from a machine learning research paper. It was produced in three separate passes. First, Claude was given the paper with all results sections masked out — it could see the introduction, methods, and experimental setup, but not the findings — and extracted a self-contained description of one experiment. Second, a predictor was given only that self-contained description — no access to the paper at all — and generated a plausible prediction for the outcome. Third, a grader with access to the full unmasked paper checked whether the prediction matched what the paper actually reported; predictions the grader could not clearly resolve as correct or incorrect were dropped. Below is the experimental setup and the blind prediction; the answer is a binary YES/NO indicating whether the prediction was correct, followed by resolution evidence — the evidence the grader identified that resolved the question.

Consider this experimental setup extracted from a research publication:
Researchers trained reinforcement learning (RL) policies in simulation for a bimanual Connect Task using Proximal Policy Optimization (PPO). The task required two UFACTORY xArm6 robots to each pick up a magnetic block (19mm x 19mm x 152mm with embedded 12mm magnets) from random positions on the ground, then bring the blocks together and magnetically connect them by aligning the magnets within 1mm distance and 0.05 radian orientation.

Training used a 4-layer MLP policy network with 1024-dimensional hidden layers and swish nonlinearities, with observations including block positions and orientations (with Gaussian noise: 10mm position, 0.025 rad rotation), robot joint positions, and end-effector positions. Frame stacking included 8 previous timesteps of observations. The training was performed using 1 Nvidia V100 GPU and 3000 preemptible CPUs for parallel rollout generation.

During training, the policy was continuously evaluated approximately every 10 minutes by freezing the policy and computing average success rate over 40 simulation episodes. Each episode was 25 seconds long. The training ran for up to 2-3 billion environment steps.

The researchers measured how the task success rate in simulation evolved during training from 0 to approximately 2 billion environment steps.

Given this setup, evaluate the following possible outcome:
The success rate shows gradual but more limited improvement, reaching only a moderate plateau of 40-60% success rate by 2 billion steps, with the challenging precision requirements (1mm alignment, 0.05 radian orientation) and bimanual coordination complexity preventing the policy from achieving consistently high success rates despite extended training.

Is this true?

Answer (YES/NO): NO